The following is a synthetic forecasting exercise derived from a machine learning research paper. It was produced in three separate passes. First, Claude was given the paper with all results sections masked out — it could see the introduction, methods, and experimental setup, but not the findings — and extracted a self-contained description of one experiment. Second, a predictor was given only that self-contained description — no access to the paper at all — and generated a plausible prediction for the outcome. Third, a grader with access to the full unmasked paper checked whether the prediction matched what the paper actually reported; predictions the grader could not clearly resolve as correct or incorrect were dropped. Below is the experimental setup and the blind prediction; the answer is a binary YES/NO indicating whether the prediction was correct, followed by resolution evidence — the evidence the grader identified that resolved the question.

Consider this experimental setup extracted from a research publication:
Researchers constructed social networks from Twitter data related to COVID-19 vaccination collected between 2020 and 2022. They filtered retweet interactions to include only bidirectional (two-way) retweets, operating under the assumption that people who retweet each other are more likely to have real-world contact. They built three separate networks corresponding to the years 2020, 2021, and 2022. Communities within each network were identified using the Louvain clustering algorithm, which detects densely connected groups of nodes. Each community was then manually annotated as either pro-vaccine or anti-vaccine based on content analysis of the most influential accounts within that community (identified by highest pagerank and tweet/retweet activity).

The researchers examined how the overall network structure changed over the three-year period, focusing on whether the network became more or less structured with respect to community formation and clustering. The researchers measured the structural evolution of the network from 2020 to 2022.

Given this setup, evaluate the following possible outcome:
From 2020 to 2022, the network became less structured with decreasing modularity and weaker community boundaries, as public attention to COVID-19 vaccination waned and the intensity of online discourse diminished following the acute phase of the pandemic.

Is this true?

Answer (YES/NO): NO